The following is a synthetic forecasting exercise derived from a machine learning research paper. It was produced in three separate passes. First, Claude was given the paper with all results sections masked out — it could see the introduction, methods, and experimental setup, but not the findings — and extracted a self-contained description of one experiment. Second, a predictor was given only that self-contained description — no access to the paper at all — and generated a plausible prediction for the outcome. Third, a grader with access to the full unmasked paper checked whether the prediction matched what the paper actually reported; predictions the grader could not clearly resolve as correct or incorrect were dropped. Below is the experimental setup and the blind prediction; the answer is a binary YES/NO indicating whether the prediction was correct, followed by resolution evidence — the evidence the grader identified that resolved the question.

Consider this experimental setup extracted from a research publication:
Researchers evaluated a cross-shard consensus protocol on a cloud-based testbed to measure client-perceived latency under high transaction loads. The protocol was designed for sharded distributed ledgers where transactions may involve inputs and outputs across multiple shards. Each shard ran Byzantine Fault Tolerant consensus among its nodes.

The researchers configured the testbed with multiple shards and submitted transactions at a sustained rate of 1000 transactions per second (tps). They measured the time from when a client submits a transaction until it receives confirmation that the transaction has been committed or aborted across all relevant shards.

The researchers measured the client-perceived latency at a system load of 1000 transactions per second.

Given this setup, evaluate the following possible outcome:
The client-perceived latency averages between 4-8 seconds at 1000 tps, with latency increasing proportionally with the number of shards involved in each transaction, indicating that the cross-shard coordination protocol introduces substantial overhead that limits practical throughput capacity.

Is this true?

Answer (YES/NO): NO